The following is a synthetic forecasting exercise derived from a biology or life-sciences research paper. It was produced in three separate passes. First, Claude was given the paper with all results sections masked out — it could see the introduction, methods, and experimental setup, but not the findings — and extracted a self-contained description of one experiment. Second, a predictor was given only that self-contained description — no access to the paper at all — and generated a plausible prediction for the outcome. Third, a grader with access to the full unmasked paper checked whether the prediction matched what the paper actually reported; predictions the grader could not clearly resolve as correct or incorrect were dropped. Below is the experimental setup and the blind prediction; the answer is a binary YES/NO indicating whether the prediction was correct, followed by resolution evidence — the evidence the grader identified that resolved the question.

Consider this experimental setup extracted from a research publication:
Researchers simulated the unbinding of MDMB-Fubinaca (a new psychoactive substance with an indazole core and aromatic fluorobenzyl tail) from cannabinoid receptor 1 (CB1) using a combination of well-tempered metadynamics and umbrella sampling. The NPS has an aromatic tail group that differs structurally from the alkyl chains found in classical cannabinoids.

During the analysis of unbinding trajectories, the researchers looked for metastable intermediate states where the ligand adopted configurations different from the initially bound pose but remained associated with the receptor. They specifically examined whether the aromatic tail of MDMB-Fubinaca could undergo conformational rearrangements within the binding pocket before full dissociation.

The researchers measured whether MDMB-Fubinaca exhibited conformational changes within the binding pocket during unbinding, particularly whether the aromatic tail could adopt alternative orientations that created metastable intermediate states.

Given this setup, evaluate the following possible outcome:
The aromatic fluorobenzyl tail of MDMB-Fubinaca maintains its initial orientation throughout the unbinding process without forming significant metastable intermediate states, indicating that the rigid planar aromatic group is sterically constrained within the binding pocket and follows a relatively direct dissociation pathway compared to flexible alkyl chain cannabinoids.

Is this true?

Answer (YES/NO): NO